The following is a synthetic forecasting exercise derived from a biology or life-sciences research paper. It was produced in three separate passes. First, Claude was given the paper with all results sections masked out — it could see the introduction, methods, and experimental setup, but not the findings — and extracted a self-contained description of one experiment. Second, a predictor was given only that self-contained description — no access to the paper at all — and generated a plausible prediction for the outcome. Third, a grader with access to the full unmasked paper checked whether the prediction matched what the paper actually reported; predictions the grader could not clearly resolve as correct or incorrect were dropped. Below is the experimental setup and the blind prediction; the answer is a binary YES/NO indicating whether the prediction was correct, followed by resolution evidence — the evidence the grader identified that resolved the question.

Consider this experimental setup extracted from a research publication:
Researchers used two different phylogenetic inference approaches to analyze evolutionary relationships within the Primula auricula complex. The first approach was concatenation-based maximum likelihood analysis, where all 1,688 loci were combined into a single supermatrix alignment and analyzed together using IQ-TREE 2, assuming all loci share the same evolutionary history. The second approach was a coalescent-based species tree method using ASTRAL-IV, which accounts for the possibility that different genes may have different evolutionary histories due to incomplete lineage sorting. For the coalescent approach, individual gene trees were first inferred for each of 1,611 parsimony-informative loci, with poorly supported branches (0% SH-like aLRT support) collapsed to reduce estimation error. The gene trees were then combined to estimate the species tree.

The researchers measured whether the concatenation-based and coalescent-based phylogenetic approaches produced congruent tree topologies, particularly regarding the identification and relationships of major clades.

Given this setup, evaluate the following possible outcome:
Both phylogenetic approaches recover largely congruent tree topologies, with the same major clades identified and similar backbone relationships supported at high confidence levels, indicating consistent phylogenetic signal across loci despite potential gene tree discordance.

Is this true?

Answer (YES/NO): NO